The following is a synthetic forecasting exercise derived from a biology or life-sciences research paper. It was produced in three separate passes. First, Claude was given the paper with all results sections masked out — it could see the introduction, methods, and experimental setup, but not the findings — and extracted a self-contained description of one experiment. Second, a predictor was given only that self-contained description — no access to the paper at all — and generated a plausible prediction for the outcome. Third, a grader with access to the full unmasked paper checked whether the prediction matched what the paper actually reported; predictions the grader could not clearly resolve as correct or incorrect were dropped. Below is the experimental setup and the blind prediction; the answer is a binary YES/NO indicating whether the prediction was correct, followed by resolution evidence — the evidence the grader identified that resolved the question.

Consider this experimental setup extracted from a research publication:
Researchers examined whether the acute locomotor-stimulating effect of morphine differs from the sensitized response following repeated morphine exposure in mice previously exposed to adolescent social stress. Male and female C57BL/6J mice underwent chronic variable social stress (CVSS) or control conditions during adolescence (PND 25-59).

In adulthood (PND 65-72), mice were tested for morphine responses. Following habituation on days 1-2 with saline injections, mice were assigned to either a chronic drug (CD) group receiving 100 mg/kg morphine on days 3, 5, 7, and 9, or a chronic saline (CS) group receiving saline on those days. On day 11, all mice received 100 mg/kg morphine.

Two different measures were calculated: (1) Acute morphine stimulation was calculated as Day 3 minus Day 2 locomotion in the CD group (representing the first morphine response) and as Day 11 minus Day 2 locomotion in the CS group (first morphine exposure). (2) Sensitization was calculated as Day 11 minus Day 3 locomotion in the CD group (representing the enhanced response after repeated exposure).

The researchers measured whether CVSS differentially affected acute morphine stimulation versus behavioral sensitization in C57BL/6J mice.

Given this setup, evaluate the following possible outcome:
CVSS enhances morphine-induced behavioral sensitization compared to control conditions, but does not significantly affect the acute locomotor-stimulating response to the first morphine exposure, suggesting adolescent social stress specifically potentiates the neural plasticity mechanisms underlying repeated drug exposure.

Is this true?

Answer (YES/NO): NO